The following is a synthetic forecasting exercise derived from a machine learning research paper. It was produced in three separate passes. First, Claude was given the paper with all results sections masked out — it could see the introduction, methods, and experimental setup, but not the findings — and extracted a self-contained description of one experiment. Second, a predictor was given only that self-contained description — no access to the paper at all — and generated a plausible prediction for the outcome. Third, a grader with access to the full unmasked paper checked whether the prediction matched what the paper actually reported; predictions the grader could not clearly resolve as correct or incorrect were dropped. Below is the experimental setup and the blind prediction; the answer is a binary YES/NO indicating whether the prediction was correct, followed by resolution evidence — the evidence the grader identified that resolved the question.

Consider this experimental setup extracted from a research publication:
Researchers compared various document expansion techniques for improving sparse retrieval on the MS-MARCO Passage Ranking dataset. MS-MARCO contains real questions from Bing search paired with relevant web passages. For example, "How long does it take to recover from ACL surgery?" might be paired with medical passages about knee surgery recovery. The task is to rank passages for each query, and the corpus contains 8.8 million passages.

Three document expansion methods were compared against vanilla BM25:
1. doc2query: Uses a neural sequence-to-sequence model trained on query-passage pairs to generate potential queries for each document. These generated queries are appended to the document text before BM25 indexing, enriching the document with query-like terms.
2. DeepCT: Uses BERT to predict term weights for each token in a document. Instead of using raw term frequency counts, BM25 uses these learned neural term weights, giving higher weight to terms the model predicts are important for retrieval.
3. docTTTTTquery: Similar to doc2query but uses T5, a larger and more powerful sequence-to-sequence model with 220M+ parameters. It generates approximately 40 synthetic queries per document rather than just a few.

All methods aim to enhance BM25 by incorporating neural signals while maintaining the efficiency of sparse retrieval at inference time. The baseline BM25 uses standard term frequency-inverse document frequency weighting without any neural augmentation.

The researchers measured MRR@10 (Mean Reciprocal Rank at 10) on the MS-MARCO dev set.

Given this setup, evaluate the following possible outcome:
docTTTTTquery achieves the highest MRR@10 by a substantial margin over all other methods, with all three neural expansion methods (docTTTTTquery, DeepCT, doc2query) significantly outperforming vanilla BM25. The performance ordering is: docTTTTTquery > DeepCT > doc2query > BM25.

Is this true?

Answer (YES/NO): YES